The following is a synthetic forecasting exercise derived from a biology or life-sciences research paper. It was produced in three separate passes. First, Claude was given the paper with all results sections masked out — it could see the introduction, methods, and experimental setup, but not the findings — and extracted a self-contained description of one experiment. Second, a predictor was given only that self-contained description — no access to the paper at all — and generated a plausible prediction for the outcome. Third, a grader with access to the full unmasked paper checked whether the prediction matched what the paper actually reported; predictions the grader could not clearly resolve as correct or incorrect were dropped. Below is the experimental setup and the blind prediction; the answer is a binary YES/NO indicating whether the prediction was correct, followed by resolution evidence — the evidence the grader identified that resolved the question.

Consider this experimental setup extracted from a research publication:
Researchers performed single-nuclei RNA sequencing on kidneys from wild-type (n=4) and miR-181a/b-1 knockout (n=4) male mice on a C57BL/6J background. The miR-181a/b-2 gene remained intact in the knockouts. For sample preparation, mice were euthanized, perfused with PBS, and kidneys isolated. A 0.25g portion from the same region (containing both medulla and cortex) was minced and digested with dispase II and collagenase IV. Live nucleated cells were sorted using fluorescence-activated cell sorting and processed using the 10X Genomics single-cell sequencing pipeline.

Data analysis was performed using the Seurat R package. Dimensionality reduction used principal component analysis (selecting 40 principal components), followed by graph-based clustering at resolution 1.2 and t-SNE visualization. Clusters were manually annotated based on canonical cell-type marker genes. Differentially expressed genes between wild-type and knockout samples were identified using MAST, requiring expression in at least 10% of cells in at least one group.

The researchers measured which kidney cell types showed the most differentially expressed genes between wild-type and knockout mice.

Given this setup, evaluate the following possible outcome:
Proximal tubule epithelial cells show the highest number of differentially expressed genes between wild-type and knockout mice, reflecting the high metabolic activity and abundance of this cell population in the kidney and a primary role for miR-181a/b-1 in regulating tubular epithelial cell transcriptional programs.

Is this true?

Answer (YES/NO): NO